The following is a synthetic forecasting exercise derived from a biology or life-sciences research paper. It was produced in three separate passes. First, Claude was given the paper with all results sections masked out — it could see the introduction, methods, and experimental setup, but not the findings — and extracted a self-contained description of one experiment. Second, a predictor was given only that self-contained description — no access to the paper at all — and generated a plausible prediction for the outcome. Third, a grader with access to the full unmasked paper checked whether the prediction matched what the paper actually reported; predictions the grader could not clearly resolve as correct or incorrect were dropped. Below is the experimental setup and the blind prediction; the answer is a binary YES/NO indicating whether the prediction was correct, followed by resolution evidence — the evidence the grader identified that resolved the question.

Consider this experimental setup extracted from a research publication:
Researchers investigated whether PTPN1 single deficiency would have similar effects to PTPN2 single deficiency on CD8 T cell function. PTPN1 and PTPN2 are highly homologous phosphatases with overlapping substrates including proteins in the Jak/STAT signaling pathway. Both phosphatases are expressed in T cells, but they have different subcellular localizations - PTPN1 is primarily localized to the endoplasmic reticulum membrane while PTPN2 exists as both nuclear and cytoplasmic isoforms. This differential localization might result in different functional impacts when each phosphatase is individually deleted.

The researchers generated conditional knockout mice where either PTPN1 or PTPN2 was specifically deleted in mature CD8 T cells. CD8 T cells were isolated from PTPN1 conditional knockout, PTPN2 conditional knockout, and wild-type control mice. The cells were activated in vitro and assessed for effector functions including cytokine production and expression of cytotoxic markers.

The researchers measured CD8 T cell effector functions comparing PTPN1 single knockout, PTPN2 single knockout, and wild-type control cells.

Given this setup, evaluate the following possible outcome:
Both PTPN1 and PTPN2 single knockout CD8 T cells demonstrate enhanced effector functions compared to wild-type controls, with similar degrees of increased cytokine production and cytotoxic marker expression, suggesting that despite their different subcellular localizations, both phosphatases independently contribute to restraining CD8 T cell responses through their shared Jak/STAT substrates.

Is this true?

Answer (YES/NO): NO